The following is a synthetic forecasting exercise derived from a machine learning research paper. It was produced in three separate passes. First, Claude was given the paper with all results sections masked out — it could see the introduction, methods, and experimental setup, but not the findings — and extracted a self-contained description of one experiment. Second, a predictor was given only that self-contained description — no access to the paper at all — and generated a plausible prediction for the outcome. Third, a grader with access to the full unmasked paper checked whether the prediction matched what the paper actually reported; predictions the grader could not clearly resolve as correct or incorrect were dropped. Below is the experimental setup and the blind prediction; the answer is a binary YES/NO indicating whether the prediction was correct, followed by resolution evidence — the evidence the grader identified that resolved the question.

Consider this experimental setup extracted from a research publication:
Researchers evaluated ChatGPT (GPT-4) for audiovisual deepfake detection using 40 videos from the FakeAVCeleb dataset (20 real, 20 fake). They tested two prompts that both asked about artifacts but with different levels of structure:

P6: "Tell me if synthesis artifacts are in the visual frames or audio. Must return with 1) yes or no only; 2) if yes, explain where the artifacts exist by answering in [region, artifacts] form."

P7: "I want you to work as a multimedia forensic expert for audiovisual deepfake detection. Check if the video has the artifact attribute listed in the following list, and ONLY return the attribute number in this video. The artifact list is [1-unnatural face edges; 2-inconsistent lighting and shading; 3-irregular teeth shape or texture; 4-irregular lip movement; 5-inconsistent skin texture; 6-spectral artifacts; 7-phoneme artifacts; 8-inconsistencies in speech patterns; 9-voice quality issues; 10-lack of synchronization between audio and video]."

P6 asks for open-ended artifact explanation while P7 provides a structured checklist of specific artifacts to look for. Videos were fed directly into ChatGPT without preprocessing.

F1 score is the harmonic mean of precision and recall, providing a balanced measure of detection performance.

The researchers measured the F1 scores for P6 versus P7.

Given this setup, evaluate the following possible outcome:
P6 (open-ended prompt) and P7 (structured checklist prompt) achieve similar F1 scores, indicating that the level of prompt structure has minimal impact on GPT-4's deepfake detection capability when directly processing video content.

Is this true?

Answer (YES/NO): YES